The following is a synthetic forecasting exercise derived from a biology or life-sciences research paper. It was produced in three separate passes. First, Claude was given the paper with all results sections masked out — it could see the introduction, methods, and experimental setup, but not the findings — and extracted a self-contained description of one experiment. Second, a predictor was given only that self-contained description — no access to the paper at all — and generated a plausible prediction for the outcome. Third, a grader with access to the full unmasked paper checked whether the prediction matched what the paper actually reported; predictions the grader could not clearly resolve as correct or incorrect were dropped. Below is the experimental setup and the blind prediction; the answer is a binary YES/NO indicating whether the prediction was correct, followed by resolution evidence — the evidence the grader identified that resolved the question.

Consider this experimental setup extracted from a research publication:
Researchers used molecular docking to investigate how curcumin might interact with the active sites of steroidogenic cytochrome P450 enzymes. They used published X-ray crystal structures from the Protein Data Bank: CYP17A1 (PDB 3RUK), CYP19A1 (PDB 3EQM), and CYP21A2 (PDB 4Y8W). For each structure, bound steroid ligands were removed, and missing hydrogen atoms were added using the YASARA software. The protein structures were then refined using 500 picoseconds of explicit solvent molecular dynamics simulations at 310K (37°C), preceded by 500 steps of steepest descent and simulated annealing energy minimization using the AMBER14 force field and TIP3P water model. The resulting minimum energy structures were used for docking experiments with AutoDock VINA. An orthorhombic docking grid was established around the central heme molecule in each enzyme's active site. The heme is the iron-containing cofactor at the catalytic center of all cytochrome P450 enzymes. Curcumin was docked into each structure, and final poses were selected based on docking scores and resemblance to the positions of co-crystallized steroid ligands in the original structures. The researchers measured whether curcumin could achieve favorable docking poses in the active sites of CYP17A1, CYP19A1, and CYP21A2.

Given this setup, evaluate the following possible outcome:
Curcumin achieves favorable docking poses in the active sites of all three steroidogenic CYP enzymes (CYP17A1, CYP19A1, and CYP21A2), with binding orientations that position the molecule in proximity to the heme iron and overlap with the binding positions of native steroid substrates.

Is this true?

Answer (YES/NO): YES